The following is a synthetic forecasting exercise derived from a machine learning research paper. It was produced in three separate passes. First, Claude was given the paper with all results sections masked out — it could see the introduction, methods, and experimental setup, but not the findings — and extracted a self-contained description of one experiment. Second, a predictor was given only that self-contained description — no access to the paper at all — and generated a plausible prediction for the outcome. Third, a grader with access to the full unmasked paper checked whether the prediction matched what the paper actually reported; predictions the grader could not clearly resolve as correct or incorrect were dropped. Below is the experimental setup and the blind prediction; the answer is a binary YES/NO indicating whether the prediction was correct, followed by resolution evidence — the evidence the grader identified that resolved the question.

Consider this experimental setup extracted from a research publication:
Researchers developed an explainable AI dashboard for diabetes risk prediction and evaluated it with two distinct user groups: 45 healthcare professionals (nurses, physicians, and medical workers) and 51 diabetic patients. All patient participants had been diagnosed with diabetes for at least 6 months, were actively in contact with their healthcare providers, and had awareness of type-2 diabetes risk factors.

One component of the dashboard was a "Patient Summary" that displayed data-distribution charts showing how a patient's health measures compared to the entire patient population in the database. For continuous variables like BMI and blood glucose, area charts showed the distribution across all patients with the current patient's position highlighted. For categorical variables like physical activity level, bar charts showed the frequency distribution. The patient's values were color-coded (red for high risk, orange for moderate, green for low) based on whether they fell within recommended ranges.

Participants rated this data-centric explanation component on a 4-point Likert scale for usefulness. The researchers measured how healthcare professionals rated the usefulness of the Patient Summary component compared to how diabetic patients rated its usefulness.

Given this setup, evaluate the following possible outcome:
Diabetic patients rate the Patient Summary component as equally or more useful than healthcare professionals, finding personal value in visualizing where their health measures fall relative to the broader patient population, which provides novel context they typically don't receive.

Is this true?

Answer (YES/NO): NO